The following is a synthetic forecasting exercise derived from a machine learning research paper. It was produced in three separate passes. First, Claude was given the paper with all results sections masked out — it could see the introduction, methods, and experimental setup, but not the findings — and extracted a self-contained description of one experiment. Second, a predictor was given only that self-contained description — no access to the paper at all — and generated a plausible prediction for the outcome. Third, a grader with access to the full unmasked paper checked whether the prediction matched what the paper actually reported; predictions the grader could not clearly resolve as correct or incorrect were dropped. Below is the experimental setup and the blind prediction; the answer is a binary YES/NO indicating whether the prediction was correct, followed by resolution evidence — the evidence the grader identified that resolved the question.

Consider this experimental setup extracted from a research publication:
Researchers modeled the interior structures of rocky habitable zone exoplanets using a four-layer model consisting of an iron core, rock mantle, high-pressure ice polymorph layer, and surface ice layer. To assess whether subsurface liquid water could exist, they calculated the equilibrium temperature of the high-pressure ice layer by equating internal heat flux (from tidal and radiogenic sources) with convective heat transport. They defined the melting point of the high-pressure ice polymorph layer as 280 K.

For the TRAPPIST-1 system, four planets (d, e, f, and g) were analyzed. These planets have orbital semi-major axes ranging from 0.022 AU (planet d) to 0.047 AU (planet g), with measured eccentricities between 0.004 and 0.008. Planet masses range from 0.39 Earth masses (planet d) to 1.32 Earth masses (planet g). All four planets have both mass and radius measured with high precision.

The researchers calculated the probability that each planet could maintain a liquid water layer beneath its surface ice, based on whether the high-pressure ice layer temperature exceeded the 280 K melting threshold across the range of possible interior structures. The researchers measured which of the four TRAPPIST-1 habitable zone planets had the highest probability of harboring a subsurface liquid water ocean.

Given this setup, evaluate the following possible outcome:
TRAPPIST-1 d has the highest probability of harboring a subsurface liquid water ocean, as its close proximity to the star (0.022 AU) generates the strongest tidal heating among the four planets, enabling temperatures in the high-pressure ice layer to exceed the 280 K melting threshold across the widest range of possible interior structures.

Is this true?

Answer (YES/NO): YES